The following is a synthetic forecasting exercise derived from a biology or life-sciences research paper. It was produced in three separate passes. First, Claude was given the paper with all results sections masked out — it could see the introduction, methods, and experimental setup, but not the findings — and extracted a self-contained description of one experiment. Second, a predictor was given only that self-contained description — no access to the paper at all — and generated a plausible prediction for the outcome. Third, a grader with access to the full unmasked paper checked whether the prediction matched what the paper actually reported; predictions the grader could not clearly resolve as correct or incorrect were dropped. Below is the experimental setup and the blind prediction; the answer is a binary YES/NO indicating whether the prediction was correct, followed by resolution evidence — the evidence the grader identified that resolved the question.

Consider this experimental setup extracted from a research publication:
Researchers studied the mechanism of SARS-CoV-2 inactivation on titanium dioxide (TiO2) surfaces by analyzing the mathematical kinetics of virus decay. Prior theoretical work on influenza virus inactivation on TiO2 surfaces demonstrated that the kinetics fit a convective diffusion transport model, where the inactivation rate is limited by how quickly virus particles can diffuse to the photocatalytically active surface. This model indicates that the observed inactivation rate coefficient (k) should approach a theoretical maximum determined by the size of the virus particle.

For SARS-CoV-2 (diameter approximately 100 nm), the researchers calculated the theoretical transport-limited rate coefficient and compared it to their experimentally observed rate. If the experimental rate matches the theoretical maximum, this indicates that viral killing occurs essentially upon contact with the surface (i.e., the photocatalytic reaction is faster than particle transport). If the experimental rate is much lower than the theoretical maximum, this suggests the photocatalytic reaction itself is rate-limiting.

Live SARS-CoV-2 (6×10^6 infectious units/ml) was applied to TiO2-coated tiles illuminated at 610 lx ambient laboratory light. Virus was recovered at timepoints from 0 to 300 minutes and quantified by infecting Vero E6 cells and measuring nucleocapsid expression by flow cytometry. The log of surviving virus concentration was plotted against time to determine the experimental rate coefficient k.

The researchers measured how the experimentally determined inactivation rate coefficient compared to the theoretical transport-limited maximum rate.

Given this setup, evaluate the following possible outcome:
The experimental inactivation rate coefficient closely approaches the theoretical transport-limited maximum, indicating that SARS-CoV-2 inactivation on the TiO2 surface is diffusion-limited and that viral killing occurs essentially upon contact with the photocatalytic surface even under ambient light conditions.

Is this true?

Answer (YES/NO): YES